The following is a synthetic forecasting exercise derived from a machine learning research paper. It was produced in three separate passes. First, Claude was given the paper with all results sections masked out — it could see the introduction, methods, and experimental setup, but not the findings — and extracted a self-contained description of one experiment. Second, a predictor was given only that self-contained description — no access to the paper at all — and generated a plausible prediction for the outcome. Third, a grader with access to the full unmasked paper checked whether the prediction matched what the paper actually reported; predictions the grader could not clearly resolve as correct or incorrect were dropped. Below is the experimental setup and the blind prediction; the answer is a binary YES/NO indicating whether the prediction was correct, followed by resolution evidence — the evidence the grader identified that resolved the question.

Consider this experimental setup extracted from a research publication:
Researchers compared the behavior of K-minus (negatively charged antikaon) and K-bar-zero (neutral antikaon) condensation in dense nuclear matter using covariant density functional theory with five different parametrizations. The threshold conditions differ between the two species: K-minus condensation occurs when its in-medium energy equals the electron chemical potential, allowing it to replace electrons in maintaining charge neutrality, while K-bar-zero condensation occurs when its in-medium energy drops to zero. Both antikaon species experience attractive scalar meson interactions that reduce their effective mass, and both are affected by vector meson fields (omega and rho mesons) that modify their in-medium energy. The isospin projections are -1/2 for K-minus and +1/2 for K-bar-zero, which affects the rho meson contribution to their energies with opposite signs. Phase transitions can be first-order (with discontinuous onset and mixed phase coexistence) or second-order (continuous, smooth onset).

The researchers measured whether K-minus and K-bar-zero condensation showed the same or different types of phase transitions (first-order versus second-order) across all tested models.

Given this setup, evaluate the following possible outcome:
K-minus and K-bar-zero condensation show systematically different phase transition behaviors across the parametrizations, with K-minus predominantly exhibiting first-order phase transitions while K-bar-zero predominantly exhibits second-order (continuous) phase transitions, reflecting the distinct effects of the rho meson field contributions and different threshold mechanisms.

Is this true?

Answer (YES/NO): NO